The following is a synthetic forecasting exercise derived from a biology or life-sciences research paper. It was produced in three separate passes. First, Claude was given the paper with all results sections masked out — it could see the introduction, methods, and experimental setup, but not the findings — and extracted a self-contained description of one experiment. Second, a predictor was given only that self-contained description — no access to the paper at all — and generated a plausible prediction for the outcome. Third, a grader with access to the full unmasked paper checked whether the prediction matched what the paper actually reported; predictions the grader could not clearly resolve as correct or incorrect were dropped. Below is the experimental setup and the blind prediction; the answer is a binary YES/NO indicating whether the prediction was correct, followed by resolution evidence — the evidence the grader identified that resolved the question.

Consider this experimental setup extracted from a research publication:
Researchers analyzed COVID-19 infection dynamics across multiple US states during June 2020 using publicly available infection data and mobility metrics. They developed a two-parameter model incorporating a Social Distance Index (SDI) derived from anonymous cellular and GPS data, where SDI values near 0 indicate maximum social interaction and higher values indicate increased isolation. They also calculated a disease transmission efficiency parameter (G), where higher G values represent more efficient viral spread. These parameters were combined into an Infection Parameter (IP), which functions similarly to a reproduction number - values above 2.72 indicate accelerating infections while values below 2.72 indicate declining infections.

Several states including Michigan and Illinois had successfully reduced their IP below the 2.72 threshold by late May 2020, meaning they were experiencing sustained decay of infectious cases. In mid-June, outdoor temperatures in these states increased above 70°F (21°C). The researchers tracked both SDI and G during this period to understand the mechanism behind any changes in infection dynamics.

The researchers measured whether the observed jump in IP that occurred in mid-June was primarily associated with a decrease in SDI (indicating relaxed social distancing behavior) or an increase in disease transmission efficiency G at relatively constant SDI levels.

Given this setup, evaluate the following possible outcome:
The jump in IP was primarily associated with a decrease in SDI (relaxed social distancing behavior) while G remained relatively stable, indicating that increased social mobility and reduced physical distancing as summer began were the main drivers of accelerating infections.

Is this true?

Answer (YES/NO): NO